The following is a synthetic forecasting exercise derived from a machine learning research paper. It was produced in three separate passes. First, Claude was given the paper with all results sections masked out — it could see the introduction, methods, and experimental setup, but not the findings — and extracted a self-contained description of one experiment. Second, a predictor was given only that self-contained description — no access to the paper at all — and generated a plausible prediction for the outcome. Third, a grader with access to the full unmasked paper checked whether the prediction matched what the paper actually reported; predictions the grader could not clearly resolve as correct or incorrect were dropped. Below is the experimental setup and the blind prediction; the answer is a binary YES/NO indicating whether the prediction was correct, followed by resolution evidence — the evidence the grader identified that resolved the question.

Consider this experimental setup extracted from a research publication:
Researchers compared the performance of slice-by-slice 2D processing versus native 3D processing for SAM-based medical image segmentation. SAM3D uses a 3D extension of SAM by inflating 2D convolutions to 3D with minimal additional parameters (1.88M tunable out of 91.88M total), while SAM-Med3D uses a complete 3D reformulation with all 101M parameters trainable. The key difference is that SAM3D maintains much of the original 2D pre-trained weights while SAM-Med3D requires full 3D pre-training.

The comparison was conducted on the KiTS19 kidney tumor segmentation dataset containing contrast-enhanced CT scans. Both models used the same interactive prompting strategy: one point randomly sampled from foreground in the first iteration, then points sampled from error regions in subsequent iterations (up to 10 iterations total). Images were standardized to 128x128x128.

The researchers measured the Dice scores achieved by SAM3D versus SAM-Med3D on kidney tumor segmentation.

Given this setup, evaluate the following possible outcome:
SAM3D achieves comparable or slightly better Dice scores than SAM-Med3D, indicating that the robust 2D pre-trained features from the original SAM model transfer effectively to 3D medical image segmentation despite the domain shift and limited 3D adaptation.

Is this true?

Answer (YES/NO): NO